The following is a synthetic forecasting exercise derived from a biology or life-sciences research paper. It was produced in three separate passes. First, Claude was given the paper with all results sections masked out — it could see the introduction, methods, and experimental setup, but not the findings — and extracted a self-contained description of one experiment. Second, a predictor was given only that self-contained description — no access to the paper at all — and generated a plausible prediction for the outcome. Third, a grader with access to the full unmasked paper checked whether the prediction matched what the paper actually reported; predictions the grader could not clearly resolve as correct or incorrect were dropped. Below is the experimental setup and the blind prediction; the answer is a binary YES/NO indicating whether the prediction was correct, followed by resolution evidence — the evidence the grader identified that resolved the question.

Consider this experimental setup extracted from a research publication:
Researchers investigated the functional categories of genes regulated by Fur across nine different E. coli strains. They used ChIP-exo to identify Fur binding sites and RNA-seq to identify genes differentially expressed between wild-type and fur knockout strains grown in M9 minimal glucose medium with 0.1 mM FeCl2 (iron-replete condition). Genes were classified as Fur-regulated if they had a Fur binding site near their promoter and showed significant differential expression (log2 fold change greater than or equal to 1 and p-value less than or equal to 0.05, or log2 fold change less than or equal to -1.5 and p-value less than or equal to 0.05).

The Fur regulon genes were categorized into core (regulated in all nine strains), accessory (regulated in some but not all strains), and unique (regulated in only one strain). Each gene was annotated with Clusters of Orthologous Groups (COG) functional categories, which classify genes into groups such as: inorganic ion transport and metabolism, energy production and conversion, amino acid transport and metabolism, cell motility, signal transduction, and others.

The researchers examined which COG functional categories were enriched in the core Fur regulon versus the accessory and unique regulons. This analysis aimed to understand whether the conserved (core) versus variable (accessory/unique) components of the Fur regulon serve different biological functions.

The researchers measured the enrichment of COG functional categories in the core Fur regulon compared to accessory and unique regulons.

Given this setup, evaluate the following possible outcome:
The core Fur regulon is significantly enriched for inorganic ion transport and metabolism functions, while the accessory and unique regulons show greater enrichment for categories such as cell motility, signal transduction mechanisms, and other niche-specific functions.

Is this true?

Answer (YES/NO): NO